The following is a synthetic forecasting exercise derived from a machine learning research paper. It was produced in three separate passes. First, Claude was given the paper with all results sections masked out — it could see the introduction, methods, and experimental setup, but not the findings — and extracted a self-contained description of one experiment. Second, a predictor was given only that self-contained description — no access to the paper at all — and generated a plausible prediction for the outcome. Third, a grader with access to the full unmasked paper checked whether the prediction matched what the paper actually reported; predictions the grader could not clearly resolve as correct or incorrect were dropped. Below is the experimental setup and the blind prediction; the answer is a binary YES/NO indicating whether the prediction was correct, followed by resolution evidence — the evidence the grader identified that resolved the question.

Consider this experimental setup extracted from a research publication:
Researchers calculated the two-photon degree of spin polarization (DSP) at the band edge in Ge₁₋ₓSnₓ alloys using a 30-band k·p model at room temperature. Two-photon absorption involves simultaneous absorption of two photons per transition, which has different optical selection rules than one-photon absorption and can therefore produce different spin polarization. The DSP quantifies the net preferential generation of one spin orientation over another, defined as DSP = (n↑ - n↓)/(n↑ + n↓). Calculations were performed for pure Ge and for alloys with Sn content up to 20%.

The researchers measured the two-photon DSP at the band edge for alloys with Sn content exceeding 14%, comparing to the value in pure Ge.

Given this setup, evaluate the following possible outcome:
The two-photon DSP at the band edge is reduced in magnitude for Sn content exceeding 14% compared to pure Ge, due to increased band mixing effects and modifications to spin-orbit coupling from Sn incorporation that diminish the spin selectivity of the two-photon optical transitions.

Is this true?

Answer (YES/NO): NO